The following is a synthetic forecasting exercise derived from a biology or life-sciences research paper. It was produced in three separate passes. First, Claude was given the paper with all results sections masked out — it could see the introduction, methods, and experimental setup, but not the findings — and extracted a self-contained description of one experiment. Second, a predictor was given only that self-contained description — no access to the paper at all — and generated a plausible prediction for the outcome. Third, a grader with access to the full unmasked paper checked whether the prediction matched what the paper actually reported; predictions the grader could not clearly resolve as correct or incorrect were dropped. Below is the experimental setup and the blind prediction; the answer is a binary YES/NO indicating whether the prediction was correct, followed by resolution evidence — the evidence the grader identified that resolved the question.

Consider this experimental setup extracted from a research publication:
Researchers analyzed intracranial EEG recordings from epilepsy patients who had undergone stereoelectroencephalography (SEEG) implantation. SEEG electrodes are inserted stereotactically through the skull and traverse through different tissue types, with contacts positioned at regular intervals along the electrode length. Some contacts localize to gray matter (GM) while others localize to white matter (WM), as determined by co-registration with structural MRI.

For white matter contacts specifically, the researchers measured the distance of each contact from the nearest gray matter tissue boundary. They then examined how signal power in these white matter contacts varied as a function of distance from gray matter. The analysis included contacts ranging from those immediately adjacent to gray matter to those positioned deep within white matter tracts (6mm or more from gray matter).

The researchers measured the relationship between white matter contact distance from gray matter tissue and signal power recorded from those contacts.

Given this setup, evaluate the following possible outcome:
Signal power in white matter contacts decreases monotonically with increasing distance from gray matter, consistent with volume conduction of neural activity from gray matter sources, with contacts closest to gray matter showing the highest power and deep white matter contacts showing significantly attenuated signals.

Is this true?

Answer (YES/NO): YES